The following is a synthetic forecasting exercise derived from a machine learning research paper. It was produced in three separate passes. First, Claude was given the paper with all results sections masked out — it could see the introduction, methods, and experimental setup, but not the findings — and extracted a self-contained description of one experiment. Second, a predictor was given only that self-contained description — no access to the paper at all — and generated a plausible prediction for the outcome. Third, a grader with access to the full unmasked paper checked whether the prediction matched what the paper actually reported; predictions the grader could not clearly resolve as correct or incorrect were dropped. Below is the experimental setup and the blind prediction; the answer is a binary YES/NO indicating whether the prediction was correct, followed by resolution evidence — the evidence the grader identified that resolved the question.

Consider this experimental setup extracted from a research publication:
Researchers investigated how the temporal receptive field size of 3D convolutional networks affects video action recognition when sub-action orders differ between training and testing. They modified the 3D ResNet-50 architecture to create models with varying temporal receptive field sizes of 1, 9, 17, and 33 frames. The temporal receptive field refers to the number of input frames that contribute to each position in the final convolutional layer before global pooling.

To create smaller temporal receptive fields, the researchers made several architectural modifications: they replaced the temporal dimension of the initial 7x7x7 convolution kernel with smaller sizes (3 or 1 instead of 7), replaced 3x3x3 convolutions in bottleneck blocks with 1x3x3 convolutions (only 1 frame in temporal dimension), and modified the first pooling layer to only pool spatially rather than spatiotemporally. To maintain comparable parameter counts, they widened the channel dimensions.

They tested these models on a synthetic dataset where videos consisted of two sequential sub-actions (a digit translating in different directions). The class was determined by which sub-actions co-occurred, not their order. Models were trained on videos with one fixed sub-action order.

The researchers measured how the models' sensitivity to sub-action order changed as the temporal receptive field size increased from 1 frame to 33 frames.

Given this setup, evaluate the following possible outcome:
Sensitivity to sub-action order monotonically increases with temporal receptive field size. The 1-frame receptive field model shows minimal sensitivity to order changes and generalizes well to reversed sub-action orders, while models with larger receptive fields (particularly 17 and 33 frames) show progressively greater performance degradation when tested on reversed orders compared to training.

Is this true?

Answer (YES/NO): NO